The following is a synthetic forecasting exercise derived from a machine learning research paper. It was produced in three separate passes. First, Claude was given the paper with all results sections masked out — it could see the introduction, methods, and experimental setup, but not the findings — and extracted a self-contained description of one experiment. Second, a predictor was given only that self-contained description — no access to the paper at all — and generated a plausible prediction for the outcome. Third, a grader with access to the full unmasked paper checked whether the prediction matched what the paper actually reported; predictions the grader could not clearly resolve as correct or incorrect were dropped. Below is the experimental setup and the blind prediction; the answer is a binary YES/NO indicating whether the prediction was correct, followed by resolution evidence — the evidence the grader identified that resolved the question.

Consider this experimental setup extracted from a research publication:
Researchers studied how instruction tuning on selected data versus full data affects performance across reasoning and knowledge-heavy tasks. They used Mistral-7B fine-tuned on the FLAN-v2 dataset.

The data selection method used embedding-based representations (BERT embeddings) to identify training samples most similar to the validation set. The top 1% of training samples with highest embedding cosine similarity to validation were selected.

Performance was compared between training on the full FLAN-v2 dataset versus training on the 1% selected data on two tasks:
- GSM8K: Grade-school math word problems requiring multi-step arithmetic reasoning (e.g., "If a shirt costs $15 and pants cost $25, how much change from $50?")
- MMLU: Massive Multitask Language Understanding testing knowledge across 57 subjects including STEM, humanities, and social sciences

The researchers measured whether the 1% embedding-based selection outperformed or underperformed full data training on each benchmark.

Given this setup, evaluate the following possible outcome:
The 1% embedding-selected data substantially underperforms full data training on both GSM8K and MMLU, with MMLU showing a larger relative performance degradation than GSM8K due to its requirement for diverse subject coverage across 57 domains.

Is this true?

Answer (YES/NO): NO